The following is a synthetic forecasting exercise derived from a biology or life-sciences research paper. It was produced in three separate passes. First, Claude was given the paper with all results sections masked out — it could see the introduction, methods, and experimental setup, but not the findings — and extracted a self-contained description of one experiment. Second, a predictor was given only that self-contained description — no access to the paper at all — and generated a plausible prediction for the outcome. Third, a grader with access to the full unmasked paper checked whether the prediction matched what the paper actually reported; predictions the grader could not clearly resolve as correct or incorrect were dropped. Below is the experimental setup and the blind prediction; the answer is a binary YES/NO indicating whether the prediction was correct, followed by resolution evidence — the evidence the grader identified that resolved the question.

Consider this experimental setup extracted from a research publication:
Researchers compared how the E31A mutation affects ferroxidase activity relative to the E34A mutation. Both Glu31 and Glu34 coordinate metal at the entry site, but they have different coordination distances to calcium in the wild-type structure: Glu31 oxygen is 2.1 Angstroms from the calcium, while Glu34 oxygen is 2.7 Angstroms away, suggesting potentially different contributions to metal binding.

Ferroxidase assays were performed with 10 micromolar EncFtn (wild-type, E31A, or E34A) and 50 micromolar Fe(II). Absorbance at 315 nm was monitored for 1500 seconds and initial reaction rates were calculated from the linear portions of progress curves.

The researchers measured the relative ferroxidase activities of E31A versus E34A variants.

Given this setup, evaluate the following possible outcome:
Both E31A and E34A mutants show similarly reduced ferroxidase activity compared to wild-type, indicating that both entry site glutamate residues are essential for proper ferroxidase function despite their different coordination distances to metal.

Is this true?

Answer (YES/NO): NO